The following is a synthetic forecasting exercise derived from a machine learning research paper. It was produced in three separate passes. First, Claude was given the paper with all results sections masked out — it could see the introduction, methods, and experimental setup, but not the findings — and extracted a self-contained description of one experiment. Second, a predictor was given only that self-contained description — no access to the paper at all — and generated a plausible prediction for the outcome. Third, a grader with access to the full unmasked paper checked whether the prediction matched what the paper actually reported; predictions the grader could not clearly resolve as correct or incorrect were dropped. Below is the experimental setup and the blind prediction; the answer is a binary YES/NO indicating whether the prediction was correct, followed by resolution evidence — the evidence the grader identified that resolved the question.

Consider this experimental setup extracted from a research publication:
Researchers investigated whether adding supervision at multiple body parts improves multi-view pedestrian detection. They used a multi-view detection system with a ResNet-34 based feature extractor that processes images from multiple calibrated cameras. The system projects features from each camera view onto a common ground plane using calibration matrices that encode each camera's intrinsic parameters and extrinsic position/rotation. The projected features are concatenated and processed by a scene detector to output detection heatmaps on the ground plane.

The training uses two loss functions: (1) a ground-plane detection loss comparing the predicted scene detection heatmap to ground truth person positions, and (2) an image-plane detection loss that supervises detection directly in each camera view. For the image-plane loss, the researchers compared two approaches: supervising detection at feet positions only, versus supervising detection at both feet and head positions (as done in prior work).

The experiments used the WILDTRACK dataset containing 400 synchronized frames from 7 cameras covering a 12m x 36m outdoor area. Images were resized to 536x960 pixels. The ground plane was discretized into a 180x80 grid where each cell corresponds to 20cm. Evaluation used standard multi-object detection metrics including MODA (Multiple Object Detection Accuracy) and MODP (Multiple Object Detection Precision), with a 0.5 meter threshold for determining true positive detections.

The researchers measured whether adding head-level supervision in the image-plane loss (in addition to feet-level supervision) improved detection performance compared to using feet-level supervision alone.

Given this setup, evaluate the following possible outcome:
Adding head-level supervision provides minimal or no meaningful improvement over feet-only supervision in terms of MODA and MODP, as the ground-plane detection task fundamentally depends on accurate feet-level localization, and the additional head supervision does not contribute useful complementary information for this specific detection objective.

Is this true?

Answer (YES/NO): YES